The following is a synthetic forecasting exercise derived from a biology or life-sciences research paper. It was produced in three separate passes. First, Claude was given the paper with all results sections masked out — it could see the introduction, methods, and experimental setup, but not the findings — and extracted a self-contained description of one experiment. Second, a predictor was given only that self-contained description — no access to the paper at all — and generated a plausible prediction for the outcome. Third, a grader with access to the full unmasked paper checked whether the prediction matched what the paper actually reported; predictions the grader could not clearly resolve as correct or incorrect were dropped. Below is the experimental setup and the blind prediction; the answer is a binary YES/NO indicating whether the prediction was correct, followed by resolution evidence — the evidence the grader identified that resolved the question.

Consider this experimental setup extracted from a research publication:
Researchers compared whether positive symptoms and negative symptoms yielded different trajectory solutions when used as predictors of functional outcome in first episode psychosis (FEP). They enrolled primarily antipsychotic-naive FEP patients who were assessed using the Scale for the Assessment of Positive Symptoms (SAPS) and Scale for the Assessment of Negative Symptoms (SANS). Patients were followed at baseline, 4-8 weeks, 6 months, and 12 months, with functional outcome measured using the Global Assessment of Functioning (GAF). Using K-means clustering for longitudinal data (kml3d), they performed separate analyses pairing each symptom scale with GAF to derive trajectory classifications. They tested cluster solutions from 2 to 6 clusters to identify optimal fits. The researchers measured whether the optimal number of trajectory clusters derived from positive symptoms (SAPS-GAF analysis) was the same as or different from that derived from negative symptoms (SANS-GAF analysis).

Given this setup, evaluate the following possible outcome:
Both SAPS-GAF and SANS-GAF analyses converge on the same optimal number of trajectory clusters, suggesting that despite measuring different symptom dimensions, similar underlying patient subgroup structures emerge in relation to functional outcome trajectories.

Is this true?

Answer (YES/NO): YES